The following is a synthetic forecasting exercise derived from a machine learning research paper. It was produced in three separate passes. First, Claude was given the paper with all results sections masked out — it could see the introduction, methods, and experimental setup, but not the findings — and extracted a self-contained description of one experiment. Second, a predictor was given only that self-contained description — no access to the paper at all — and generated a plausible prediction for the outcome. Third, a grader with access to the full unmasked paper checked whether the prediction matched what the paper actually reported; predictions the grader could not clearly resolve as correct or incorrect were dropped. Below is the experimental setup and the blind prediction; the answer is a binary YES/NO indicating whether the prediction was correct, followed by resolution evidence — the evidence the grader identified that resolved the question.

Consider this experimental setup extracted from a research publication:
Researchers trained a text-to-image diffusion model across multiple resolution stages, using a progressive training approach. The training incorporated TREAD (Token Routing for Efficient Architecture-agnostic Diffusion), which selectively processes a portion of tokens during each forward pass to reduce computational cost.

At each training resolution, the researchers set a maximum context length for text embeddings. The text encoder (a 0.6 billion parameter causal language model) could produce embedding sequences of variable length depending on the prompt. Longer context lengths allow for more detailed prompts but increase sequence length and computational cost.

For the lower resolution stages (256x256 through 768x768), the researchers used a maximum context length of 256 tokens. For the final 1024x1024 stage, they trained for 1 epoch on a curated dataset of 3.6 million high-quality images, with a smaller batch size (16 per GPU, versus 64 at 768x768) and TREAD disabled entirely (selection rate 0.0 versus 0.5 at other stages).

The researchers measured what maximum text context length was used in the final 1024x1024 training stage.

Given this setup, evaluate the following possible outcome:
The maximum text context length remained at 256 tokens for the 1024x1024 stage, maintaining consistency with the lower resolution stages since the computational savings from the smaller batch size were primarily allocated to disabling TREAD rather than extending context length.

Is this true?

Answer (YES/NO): NO